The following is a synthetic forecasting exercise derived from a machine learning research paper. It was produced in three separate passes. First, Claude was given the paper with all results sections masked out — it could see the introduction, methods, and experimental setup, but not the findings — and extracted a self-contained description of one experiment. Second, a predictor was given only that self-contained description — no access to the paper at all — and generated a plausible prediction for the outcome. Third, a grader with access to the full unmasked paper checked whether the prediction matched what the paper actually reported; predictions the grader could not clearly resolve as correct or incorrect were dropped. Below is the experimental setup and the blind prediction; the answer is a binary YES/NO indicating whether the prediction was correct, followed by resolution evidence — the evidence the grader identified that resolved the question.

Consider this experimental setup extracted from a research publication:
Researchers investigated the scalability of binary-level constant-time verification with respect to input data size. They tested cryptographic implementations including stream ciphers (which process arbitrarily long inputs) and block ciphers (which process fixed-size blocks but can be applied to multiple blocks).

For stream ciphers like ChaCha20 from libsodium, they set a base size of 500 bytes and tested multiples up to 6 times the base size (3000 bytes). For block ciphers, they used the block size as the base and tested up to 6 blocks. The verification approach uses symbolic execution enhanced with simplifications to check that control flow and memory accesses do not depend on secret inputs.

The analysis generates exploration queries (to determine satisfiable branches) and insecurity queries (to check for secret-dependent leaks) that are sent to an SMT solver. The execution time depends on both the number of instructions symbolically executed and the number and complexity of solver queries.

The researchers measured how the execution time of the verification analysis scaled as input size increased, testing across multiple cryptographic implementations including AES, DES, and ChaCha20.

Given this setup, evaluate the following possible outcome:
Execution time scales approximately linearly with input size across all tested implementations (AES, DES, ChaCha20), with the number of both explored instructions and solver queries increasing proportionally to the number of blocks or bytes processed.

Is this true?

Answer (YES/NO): NO